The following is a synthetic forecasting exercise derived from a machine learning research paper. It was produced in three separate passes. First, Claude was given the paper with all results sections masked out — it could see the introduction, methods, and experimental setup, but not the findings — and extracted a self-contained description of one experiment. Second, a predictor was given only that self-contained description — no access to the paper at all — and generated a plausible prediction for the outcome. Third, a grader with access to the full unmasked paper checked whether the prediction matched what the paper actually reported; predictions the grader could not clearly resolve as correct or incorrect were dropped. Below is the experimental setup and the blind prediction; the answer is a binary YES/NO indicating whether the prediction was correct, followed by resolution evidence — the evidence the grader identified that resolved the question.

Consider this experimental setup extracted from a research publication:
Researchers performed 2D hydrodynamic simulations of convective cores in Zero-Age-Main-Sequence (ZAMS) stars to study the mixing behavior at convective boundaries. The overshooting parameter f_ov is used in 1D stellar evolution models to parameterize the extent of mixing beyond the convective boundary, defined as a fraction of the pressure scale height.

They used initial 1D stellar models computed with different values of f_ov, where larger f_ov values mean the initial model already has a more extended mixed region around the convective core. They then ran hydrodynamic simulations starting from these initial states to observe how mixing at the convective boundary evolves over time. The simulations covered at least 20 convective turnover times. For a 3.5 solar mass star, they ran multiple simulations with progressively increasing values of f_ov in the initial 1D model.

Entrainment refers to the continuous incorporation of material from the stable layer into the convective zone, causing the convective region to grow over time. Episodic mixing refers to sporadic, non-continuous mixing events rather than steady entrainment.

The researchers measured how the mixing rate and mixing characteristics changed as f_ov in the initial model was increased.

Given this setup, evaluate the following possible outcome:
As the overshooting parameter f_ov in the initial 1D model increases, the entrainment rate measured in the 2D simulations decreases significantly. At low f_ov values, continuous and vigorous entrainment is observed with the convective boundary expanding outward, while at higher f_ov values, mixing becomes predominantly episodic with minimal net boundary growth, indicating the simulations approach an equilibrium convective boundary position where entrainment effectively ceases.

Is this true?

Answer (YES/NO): YES